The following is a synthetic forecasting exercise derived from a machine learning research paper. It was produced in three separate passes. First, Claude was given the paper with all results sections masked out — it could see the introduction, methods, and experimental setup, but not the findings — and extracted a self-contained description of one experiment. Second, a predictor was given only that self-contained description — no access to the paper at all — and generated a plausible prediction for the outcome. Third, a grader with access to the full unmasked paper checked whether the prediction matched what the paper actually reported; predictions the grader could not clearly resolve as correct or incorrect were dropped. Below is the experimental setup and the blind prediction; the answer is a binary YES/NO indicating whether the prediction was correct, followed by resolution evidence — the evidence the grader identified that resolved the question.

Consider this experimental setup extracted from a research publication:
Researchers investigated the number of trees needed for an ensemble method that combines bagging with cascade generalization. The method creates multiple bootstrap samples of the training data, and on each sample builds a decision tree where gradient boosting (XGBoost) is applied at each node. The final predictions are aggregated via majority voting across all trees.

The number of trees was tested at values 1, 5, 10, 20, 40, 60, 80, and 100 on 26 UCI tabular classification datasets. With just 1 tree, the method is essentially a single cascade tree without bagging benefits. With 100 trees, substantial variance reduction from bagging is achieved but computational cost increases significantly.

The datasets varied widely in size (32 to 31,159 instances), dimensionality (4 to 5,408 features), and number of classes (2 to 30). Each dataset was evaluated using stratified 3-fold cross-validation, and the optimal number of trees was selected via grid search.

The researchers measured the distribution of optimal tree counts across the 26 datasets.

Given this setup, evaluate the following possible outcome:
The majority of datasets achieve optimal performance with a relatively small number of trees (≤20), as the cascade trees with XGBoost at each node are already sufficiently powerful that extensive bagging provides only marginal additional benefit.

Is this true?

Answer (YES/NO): NO